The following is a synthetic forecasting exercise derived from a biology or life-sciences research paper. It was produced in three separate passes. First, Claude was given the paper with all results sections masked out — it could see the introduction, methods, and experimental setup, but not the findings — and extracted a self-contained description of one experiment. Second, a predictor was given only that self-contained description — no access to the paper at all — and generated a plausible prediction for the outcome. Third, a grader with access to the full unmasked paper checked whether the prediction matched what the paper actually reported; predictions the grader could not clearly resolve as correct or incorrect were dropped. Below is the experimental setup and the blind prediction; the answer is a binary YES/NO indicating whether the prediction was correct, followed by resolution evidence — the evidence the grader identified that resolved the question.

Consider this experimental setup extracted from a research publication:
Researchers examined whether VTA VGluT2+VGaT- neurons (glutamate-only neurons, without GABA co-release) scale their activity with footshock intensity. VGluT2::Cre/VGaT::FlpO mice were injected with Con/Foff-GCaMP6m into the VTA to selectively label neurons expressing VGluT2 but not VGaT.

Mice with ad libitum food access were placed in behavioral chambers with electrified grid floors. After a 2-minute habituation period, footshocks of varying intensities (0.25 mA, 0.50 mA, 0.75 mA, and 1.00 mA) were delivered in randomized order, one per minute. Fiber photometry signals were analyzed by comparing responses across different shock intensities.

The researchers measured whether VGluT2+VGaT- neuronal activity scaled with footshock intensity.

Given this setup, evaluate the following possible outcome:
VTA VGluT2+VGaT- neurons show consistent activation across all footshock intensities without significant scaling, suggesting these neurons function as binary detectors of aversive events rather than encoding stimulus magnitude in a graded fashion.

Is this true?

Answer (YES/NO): NO